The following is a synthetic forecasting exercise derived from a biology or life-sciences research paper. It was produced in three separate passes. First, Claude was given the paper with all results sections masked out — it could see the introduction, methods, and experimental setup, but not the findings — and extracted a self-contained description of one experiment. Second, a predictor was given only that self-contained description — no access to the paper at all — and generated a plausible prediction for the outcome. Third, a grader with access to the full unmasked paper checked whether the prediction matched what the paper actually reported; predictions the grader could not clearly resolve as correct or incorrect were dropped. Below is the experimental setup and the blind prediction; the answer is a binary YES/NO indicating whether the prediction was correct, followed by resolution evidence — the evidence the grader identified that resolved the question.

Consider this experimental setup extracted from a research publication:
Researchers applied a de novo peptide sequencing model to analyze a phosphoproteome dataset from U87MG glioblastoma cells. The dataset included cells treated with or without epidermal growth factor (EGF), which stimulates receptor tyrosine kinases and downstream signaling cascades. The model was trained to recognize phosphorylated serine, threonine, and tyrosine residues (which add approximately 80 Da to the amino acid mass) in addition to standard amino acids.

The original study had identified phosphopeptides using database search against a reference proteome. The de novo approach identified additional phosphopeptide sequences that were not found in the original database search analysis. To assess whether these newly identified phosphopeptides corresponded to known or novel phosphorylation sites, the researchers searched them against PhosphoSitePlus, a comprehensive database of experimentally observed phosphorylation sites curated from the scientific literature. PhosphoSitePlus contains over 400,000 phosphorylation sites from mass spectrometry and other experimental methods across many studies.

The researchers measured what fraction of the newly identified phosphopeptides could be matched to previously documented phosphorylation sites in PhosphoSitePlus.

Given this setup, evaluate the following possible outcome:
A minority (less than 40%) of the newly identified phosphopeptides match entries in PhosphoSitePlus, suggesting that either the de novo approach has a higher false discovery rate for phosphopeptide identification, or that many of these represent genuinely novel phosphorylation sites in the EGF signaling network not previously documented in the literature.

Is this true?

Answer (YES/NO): NO